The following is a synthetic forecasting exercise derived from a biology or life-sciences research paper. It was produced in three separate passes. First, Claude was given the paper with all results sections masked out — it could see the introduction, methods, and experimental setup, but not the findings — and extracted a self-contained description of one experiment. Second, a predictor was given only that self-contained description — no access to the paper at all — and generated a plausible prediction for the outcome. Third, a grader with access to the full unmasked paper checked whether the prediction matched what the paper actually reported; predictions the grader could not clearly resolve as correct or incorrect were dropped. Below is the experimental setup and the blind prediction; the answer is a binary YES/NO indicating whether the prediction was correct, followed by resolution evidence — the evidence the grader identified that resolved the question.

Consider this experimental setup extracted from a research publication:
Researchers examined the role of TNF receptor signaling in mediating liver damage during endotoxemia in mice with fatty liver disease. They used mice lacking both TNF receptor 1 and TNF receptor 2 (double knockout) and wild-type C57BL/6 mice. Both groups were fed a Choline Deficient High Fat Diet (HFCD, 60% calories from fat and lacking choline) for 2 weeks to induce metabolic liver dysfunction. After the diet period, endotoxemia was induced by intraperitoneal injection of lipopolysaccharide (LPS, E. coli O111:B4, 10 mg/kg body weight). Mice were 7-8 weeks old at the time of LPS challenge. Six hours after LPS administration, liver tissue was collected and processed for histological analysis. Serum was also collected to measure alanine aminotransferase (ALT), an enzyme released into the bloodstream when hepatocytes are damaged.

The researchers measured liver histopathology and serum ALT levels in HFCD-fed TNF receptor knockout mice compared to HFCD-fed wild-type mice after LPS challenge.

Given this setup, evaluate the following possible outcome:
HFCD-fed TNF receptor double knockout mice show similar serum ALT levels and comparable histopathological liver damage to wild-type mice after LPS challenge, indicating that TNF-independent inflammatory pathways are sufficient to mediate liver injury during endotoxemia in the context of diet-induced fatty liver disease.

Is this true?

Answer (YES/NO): NO